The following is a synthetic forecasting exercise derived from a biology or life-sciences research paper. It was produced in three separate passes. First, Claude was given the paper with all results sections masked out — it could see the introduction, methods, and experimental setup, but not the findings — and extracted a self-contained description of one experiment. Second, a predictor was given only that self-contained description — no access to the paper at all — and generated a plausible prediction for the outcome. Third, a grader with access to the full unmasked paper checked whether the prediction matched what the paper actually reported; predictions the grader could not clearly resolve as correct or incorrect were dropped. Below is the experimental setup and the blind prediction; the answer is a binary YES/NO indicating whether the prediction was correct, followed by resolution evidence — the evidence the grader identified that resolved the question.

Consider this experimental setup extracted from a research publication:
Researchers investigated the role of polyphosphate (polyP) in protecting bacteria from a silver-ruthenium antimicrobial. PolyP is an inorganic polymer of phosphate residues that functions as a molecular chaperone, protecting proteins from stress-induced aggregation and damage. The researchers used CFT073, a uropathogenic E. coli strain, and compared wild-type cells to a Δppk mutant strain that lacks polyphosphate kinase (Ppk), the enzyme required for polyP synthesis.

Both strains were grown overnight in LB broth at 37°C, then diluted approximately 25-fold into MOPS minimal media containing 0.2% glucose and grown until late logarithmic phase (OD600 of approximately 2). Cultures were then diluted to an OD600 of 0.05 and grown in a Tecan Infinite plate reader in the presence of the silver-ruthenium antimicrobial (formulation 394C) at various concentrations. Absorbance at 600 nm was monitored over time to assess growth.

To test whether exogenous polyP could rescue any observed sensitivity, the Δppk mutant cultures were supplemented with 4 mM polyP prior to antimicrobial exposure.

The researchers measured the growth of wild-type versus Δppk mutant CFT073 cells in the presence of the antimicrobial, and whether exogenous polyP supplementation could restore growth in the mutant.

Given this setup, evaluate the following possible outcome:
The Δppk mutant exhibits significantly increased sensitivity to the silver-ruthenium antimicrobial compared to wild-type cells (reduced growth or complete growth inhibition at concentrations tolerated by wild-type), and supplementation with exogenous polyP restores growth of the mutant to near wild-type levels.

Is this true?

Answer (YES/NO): YES